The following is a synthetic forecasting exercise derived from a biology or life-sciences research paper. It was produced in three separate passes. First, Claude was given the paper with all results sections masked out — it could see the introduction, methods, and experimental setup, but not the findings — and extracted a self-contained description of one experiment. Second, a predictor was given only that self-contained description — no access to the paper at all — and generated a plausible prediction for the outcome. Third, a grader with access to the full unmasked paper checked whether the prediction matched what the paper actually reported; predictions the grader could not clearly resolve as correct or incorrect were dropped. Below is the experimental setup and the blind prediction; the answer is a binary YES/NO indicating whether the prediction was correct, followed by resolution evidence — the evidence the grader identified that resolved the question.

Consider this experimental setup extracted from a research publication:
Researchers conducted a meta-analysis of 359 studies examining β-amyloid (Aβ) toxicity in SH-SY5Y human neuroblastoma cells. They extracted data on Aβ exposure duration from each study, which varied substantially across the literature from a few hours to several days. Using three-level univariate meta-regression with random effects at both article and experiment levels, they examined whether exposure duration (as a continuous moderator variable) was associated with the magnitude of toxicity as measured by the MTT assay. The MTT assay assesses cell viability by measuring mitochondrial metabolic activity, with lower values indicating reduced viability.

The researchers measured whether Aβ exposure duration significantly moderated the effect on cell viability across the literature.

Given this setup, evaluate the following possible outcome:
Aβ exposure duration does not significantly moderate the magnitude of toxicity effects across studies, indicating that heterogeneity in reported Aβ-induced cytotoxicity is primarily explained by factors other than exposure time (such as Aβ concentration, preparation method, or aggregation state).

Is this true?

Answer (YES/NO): NO